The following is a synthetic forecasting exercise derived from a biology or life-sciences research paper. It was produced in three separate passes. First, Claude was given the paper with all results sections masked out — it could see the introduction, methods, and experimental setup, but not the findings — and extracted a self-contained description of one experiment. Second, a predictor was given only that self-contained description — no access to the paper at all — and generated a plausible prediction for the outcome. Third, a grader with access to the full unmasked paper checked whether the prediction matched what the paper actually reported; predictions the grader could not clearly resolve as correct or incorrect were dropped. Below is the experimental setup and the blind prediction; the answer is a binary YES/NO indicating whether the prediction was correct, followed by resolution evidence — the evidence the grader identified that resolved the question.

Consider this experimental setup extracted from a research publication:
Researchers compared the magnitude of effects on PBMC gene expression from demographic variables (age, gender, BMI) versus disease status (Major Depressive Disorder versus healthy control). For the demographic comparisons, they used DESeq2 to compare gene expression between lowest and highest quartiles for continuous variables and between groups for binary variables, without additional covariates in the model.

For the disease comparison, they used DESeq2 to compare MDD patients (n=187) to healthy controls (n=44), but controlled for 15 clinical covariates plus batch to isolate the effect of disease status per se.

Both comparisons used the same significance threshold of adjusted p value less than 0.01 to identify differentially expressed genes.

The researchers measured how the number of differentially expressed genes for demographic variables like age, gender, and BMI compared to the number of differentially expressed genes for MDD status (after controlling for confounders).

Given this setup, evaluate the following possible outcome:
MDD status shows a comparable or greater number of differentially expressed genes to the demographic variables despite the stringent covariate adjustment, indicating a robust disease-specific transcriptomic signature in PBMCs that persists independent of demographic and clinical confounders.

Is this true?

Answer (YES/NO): NO